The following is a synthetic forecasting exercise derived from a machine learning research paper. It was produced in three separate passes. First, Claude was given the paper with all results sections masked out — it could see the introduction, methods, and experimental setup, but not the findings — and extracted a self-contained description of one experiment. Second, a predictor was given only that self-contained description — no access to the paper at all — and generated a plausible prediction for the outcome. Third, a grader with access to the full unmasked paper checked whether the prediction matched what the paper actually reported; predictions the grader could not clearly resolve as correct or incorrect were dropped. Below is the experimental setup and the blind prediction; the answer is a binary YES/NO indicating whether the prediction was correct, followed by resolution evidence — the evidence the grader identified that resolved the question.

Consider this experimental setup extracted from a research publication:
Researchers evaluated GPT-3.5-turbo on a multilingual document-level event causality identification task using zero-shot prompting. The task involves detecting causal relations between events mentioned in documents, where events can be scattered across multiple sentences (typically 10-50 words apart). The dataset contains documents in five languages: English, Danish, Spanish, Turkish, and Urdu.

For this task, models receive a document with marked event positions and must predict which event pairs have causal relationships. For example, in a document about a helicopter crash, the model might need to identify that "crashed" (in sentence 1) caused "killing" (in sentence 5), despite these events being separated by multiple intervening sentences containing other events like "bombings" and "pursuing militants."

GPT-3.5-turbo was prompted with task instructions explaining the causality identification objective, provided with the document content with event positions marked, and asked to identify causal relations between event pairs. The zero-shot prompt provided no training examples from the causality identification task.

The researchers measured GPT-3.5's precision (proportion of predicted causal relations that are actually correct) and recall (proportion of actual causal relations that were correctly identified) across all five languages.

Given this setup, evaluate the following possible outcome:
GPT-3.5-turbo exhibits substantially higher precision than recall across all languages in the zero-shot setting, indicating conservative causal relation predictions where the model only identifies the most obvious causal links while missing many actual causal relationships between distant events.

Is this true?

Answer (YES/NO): NO